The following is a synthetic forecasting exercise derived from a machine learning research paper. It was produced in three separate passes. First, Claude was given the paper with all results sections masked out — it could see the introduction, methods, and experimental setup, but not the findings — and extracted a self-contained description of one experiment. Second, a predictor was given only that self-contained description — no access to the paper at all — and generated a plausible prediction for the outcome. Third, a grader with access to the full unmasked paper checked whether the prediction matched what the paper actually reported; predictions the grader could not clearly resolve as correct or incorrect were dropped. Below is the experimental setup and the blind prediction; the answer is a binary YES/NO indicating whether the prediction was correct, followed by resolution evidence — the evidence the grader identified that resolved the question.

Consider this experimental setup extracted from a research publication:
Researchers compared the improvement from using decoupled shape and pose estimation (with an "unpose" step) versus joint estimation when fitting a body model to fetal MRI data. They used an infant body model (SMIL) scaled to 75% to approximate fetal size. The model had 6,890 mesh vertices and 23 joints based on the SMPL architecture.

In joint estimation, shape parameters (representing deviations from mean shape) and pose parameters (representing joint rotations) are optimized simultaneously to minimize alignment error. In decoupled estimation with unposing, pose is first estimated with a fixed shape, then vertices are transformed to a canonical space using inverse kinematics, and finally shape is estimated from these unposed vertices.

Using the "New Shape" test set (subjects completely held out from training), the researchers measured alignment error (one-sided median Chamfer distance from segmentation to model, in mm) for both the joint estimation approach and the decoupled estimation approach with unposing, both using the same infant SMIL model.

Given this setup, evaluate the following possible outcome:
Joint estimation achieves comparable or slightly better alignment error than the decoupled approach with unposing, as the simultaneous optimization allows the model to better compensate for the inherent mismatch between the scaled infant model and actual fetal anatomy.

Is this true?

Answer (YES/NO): NO